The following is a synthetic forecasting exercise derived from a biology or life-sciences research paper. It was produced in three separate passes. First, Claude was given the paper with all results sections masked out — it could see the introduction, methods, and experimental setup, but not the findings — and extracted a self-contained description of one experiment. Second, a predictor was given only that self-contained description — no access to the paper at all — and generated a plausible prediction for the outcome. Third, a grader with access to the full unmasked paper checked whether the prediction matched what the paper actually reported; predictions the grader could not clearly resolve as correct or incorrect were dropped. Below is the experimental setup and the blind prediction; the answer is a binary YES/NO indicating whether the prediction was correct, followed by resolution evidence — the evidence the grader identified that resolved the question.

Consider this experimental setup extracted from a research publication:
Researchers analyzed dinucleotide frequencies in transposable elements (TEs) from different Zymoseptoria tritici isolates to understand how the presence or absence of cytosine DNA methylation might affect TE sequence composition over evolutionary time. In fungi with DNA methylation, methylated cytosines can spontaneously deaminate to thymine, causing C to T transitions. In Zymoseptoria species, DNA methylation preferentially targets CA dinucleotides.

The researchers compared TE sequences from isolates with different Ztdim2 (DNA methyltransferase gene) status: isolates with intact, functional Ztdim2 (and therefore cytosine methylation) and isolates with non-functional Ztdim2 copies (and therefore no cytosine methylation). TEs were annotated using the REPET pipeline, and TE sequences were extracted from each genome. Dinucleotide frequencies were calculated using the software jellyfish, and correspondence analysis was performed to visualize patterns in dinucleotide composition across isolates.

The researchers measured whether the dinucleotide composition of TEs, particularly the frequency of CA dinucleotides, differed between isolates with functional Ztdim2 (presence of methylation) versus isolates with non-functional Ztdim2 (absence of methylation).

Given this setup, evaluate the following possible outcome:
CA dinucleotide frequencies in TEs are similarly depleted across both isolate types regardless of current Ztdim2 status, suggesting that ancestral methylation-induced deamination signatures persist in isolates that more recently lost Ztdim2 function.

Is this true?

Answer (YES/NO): NO